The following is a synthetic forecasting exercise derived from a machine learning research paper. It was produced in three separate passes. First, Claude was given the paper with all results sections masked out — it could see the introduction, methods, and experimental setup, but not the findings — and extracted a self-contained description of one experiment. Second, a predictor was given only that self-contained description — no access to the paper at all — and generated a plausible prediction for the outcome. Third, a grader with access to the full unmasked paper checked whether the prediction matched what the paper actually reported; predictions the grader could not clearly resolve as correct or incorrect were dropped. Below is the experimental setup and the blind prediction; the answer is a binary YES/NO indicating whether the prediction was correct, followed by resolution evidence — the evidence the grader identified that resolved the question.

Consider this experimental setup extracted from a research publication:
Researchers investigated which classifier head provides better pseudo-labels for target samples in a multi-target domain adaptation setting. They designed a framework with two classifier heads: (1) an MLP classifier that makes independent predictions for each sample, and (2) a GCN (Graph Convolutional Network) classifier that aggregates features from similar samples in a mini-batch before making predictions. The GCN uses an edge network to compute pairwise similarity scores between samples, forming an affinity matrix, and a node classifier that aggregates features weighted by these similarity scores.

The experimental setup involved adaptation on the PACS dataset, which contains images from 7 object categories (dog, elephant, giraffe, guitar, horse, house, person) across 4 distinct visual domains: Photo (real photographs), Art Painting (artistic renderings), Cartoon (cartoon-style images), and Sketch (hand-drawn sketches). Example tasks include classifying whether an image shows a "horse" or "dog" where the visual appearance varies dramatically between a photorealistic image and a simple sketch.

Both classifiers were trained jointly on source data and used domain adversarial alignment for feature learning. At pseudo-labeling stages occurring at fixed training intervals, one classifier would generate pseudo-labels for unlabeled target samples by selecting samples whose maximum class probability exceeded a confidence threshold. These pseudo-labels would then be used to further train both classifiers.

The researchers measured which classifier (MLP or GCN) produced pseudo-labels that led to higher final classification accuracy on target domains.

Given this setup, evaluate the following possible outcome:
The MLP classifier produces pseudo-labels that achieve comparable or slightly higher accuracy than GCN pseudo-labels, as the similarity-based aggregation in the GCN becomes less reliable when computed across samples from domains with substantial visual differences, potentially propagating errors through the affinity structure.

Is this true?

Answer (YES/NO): NO